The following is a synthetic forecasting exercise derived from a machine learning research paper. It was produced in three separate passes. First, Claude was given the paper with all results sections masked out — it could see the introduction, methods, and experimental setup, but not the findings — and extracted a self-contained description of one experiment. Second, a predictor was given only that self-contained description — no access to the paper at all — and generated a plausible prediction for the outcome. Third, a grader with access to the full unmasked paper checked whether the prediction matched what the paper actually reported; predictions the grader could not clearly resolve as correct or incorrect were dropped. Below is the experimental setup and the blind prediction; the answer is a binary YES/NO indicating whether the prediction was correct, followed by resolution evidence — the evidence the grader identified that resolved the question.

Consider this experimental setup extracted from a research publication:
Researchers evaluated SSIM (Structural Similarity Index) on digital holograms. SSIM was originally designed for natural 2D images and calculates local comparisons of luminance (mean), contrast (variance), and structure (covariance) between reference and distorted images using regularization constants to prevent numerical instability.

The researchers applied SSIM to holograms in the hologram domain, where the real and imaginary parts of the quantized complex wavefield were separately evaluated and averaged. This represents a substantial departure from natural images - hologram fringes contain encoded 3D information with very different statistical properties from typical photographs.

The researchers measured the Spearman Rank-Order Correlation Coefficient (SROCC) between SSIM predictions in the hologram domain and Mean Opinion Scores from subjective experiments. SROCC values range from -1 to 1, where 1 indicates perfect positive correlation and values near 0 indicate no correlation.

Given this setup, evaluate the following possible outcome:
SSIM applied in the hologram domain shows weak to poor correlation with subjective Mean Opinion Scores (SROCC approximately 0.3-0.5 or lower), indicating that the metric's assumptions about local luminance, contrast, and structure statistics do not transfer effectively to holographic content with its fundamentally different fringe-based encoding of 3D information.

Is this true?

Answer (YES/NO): NO